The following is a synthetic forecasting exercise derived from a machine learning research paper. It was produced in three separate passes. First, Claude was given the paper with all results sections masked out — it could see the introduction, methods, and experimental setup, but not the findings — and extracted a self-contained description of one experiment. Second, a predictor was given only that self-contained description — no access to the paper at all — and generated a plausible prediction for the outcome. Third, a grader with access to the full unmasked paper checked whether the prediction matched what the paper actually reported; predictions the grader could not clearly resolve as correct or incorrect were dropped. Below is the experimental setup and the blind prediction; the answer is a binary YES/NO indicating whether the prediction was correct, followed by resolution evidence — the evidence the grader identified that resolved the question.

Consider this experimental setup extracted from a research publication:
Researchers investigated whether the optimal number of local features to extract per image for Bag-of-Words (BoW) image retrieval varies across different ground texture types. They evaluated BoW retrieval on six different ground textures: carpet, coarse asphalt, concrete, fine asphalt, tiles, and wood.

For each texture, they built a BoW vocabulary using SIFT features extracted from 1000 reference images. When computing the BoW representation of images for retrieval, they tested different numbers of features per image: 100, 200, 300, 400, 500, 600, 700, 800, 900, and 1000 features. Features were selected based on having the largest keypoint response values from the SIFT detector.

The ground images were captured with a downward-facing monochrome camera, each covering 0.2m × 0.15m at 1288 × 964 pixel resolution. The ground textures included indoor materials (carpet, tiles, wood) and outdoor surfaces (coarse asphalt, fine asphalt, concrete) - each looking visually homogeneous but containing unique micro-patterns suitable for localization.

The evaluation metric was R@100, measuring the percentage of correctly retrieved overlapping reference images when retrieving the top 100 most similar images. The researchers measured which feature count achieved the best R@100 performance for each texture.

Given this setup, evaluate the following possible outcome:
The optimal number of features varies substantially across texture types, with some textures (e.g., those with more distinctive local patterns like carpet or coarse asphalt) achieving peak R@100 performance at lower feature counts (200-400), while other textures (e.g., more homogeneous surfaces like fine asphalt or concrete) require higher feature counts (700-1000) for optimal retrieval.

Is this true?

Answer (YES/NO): NO